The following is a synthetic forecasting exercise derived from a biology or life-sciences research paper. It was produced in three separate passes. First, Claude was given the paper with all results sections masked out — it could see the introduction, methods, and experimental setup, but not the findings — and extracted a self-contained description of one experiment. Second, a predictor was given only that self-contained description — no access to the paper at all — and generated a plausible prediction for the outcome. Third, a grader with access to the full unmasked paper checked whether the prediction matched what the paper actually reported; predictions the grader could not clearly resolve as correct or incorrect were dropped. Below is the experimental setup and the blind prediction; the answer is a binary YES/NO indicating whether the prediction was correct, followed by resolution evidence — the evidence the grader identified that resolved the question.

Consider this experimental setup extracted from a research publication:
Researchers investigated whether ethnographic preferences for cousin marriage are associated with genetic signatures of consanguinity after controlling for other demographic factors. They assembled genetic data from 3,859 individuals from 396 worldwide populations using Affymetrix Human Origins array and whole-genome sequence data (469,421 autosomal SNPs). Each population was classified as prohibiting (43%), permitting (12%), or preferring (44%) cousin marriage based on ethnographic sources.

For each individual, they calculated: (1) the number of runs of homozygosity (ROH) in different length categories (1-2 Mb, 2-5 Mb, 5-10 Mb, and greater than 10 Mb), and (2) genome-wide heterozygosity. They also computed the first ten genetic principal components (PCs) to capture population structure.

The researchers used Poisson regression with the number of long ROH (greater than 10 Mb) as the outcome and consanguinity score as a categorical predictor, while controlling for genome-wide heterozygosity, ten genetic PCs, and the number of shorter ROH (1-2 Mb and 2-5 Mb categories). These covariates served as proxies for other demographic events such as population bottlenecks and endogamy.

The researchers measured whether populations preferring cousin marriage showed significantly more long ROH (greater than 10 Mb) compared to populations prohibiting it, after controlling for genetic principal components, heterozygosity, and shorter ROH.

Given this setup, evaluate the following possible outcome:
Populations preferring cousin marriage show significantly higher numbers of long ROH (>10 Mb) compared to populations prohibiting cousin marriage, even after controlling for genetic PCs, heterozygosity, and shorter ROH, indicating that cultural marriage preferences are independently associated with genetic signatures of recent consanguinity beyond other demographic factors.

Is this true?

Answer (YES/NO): YES